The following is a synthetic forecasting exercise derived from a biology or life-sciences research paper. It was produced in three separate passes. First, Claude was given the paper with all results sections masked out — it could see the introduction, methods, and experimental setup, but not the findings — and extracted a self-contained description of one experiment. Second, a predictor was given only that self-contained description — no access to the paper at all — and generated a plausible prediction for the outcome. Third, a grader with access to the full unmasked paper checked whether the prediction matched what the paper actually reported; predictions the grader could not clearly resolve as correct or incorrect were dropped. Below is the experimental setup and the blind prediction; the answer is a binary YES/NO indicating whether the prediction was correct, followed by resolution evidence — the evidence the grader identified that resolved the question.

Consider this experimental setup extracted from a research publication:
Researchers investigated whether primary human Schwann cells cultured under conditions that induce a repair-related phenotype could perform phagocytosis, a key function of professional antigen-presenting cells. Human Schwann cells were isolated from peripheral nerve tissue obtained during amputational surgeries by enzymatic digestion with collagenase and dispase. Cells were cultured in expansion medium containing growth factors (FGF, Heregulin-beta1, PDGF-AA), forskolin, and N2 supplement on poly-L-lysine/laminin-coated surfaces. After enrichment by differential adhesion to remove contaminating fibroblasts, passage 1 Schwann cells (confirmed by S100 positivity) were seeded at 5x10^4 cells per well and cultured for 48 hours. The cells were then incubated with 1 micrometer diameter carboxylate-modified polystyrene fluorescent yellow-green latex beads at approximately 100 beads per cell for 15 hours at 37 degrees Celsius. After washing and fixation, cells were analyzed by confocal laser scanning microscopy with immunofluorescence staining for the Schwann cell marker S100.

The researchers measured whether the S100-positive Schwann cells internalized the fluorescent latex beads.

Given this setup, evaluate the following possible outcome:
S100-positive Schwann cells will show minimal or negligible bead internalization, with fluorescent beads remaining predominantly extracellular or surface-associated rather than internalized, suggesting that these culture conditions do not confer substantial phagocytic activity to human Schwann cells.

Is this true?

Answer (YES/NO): NO